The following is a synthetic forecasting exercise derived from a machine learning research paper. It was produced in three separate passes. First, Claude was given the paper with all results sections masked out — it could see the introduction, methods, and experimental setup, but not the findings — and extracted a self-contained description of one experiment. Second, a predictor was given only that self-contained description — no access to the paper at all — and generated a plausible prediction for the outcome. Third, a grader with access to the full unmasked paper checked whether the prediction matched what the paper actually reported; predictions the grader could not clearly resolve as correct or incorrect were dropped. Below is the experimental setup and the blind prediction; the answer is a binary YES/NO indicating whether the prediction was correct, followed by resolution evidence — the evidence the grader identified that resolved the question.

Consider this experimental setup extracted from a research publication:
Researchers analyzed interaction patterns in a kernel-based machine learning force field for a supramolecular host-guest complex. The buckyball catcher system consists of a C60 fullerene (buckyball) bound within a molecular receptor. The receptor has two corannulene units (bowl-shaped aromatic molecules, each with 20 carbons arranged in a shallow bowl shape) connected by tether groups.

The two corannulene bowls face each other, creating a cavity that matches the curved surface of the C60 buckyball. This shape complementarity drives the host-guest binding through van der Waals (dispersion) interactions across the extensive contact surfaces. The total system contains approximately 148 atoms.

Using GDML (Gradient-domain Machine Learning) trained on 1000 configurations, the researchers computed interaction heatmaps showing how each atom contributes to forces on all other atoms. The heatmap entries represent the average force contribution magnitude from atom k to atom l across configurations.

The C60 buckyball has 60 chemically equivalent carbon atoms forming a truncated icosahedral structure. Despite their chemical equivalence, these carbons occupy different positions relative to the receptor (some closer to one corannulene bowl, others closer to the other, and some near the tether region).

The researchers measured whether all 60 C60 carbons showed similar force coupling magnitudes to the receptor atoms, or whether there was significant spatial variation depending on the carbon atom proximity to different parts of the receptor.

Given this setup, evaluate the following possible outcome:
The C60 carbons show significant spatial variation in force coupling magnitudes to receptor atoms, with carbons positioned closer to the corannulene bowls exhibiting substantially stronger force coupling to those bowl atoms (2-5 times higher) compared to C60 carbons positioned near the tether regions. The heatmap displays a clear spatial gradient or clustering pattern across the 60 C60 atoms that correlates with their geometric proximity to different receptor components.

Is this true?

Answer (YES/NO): NO